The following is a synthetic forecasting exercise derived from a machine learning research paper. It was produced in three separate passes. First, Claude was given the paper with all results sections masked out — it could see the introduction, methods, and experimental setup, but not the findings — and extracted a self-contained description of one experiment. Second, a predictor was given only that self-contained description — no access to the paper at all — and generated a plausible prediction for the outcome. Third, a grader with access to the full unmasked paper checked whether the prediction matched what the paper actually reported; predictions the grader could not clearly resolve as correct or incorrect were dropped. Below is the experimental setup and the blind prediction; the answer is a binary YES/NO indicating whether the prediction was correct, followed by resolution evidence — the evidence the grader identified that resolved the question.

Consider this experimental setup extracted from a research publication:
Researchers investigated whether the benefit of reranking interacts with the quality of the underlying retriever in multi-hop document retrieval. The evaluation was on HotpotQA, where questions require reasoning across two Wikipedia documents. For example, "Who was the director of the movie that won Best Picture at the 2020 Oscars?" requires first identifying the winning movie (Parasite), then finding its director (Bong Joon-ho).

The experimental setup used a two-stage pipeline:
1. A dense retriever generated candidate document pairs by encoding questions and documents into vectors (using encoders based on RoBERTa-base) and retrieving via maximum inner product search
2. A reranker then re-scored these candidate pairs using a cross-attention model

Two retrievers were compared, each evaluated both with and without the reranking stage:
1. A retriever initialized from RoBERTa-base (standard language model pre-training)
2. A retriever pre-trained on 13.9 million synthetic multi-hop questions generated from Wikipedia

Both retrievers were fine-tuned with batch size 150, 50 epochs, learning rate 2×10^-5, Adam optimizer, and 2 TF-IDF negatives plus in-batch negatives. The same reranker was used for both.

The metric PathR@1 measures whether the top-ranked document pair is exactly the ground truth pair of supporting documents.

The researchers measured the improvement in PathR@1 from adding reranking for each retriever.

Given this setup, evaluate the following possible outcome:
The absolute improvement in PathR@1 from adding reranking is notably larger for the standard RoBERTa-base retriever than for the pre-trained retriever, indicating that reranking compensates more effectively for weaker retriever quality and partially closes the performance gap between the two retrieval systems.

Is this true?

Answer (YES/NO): NO